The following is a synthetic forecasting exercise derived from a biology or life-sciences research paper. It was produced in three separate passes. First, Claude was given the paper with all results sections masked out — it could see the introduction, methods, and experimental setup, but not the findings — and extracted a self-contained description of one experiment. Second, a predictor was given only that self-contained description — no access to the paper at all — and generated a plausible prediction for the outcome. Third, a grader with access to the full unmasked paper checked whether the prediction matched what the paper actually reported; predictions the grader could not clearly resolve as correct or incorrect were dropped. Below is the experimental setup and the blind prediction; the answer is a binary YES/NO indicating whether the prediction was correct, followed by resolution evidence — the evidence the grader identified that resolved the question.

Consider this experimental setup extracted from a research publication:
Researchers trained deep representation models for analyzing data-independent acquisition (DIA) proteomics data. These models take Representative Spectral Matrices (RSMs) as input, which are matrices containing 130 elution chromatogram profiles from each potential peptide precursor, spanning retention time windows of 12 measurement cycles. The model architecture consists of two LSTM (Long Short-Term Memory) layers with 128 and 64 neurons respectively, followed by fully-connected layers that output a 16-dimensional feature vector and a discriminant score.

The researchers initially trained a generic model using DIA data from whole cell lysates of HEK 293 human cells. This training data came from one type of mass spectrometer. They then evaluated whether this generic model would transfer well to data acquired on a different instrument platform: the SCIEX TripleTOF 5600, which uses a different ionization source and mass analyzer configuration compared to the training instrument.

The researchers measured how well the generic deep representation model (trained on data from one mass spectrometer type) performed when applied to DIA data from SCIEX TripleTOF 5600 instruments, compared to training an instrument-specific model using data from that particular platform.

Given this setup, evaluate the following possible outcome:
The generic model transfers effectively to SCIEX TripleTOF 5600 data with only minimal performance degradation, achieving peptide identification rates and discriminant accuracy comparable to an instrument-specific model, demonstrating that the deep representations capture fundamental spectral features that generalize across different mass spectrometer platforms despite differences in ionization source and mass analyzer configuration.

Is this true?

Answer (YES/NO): NO